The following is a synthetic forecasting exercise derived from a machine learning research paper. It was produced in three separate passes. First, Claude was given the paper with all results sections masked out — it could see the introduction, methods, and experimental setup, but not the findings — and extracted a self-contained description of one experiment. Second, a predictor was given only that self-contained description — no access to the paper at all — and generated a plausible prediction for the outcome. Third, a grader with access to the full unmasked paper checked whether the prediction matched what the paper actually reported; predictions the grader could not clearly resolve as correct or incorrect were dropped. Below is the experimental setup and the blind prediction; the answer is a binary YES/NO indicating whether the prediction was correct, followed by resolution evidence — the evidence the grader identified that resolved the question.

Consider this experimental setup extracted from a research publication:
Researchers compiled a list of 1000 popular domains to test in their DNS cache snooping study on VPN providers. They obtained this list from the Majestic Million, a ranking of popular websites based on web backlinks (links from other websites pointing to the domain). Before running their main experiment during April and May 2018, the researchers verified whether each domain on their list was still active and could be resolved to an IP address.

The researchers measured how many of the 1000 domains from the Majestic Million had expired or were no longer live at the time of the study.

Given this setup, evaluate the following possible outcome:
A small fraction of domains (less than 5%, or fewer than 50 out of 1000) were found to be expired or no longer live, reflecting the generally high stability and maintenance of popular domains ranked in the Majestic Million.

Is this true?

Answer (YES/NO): YES